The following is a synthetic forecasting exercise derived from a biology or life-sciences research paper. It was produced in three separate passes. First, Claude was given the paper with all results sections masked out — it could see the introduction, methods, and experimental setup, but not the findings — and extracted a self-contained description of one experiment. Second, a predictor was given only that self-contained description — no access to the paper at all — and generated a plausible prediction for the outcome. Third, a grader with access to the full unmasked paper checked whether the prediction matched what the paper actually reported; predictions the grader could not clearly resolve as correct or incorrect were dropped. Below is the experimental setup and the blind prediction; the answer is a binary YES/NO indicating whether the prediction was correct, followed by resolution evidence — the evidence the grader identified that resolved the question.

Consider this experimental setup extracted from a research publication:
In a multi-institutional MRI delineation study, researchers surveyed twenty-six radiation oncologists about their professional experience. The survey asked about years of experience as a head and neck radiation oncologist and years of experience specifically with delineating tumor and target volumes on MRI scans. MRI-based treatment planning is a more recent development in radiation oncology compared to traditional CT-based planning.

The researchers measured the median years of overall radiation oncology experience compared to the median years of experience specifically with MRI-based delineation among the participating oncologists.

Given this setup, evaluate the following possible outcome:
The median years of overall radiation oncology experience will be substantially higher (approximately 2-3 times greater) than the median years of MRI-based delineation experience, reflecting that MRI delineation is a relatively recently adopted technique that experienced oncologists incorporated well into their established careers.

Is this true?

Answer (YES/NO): YES